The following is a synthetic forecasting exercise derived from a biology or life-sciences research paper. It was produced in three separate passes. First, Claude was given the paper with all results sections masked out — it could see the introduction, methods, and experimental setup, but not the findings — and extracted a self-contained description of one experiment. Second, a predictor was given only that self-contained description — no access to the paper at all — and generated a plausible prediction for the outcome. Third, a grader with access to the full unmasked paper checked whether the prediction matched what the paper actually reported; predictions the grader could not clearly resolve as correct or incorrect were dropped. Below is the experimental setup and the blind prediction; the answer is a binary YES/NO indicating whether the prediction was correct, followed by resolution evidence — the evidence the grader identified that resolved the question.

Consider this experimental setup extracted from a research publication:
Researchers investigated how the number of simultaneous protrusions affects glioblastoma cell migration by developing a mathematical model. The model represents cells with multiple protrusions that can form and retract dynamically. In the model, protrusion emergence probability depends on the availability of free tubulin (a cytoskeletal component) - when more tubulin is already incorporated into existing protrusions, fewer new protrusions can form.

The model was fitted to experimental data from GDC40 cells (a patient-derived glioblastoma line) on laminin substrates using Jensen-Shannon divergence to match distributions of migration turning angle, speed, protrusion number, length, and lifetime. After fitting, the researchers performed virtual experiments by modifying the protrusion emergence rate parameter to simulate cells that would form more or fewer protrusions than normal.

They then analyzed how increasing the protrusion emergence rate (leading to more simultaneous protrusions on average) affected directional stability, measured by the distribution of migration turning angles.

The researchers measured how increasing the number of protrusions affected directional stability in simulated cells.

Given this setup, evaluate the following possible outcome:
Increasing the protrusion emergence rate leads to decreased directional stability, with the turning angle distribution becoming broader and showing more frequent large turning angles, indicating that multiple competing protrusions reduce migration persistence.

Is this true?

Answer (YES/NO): NO